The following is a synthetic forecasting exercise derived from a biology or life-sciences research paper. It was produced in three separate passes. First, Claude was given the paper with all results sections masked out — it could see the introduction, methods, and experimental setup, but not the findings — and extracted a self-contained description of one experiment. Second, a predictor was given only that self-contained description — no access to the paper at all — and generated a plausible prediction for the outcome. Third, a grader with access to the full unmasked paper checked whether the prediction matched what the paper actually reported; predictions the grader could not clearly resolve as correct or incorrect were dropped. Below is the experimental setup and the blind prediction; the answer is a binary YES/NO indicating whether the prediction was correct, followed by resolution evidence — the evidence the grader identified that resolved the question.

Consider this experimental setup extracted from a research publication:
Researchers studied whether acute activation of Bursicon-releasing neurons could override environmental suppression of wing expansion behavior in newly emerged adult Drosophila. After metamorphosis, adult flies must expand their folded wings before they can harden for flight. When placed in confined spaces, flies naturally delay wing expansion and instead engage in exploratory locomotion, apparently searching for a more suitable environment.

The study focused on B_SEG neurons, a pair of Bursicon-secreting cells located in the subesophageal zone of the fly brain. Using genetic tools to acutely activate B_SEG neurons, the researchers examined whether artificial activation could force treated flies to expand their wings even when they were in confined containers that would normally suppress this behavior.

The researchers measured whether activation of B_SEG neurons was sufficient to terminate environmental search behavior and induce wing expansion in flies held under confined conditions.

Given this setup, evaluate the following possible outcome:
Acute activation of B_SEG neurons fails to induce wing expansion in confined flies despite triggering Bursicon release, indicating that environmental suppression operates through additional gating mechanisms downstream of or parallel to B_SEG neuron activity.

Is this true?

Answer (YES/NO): NO